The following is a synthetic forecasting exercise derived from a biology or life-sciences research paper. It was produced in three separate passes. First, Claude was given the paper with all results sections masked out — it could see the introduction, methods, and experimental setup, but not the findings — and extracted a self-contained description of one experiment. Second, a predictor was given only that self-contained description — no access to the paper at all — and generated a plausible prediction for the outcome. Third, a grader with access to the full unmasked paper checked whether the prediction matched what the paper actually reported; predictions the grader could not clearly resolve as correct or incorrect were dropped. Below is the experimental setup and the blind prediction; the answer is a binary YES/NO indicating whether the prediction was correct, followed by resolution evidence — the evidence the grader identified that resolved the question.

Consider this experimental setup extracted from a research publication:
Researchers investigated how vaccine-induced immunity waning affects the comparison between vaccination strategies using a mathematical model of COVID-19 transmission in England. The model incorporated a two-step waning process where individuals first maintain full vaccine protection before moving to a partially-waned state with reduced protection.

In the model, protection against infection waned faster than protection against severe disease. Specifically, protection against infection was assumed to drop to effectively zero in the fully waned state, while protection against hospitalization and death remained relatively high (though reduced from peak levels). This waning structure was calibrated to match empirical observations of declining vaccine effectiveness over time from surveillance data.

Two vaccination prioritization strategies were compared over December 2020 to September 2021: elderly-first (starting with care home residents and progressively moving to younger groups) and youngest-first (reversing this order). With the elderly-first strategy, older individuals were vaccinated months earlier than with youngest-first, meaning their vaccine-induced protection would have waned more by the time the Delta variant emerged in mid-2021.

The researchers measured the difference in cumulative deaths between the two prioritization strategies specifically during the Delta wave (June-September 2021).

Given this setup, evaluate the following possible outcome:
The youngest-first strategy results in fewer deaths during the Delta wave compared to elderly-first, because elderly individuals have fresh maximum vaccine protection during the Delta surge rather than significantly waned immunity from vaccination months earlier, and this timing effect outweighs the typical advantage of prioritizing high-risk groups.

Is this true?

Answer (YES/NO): NO